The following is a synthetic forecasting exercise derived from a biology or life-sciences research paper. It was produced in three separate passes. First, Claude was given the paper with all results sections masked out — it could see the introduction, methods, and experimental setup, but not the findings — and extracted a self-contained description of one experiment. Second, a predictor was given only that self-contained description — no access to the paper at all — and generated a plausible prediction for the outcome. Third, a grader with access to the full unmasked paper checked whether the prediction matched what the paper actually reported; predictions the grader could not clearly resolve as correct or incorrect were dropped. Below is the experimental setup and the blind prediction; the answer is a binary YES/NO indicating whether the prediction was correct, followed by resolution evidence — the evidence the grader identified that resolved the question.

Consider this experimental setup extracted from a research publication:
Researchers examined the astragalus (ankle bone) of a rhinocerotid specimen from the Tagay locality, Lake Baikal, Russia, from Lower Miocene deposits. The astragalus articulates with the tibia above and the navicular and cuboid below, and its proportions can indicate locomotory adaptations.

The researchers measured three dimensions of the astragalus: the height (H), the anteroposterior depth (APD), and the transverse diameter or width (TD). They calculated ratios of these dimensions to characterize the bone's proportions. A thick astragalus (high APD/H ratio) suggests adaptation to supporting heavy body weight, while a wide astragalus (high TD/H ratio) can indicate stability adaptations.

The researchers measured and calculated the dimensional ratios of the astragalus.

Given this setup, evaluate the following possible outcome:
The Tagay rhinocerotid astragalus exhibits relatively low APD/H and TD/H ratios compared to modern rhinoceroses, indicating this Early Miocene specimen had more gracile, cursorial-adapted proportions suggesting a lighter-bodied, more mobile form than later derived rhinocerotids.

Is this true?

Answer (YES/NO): NO